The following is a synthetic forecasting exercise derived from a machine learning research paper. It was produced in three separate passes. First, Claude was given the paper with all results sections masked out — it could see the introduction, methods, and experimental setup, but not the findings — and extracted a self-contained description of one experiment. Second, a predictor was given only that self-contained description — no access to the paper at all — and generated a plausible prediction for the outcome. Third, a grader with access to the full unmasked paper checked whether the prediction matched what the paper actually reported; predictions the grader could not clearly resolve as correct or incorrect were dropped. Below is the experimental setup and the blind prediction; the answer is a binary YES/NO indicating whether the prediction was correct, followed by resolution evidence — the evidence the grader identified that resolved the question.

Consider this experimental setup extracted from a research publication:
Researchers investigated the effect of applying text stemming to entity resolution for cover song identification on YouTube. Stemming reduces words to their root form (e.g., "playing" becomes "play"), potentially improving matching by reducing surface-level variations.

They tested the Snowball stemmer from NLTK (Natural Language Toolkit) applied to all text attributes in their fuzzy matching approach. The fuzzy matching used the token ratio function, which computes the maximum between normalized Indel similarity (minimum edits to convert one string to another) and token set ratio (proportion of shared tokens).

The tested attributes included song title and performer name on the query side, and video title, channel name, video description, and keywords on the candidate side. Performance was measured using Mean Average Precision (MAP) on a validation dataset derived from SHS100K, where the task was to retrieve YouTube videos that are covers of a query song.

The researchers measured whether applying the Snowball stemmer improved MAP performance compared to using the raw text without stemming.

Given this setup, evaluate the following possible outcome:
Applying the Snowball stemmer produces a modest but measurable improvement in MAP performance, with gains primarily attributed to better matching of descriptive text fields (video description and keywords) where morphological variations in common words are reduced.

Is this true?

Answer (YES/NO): NO